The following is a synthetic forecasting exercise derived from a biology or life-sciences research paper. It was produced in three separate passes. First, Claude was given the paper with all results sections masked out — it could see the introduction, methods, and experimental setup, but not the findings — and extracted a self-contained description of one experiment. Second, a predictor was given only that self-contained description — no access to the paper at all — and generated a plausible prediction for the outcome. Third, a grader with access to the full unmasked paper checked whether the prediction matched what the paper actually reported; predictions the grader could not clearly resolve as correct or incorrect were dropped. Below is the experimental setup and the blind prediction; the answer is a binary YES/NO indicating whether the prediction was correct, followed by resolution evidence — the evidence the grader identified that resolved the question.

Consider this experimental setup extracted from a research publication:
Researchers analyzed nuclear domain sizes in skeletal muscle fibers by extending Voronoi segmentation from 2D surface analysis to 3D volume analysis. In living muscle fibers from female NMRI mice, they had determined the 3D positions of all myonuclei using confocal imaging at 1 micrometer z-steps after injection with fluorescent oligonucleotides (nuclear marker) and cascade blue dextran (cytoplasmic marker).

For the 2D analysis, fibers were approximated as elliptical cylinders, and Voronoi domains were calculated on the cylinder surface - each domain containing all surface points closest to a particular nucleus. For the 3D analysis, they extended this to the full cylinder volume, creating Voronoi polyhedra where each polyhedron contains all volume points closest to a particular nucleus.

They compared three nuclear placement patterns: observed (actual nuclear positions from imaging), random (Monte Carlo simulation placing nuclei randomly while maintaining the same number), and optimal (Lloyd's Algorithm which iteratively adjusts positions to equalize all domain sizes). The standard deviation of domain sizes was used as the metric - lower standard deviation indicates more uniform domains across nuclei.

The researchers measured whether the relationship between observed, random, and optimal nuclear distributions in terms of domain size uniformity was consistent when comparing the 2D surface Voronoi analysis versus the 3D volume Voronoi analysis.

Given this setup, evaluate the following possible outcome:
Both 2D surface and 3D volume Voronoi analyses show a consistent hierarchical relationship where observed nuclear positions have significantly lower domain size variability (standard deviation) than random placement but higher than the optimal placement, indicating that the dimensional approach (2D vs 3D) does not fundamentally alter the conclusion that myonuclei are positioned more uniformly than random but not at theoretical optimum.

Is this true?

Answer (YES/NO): YES